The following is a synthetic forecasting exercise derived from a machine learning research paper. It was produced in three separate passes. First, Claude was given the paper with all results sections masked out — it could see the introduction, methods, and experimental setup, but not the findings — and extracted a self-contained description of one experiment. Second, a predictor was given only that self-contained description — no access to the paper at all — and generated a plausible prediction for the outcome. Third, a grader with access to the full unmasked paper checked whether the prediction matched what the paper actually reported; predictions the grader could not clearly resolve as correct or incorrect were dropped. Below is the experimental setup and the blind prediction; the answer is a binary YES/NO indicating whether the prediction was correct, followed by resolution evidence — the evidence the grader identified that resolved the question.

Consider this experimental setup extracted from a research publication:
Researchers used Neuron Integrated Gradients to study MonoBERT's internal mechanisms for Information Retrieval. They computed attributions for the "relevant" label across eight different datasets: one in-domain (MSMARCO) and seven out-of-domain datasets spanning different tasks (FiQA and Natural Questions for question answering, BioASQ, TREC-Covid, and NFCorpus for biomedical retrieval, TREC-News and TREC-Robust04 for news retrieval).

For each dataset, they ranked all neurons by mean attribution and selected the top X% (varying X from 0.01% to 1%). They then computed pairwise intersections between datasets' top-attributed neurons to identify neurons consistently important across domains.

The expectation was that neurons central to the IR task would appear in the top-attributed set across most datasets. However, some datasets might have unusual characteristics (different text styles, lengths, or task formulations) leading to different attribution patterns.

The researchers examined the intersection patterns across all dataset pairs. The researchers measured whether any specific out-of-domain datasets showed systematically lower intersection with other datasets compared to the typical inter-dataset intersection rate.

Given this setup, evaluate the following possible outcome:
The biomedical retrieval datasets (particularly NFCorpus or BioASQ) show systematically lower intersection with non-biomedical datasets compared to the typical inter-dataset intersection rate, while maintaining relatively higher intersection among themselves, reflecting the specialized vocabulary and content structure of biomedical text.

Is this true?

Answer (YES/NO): NO